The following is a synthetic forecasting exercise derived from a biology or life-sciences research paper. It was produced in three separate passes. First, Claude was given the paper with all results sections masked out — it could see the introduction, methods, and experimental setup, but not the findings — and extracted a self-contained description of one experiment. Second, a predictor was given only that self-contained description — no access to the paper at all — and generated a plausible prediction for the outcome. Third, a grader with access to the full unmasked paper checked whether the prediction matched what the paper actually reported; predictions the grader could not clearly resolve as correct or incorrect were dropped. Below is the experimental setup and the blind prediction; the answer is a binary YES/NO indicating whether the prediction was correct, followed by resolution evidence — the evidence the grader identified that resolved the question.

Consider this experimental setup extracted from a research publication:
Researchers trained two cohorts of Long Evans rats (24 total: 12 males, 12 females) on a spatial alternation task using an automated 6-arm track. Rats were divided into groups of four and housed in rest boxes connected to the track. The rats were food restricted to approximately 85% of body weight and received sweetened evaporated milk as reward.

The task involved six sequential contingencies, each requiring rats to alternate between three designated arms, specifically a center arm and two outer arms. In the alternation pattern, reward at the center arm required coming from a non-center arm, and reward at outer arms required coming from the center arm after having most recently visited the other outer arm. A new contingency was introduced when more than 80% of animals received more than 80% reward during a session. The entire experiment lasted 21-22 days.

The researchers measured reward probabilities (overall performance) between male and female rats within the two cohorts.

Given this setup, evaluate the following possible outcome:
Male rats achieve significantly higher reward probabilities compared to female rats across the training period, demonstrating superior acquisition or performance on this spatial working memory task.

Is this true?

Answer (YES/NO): NO